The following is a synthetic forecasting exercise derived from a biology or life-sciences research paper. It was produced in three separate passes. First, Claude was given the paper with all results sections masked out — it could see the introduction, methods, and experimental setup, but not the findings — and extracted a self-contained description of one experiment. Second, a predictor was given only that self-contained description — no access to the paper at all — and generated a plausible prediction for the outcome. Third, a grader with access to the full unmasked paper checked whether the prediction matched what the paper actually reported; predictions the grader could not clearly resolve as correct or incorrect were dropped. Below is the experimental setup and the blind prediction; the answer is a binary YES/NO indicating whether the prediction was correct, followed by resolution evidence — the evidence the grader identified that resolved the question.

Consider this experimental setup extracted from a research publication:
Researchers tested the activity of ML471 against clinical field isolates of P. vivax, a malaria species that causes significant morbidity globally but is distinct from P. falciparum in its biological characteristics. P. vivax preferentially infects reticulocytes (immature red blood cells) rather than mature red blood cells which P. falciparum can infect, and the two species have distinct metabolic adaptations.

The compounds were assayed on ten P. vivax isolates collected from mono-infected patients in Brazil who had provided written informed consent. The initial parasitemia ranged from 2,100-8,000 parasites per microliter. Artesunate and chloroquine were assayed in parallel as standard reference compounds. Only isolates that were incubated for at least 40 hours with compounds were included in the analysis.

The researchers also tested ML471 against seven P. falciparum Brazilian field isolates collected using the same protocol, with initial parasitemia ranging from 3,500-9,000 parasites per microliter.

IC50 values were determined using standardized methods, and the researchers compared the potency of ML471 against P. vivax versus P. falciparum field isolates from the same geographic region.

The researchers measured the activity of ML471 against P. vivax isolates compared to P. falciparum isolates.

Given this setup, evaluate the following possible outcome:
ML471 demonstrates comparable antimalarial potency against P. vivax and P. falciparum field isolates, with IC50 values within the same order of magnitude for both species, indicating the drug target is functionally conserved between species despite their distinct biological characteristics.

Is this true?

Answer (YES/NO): YES